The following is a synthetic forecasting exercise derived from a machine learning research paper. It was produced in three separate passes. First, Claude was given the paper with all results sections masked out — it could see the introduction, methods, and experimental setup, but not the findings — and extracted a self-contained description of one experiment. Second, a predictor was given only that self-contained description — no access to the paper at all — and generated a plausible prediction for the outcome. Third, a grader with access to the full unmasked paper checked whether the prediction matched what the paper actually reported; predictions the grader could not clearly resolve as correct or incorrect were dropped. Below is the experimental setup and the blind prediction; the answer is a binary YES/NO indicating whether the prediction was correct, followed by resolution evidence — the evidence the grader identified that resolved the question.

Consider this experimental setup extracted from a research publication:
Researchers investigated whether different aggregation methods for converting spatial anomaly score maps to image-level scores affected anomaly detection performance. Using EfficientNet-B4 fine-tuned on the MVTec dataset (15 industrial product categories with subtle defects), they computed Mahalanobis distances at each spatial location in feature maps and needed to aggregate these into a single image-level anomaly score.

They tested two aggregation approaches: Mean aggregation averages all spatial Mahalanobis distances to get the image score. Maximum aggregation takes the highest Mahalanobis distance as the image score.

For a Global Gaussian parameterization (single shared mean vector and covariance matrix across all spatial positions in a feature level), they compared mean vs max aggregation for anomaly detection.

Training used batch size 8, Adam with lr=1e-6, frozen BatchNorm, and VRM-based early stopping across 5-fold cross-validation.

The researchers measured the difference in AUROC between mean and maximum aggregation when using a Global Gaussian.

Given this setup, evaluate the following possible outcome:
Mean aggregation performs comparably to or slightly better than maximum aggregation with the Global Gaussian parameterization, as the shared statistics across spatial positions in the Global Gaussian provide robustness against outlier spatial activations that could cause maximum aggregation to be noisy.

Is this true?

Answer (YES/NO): NO